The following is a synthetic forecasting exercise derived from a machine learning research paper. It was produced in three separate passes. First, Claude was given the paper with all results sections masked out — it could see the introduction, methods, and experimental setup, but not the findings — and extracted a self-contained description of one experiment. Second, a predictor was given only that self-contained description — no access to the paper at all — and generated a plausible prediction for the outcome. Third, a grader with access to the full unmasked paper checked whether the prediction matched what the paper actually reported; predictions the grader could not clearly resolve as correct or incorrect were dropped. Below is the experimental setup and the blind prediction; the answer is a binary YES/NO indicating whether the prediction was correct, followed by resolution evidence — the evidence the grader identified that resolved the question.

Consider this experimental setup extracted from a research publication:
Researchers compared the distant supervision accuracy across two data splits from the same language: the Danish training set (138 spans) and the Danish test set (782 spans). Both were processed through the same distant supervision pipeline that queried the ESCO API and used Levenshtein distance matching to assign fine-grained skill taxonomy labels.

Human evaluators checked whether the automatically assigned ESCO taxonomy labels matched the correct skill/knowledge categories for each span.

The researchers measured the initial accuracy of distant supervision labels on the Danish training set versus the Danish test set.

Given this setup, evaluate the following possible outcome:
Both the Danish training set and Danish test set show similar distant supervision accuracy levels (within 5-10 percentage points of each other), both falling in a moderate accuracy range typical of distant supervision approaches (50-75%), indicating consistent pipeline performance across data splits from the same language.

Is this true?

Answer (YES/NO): NO